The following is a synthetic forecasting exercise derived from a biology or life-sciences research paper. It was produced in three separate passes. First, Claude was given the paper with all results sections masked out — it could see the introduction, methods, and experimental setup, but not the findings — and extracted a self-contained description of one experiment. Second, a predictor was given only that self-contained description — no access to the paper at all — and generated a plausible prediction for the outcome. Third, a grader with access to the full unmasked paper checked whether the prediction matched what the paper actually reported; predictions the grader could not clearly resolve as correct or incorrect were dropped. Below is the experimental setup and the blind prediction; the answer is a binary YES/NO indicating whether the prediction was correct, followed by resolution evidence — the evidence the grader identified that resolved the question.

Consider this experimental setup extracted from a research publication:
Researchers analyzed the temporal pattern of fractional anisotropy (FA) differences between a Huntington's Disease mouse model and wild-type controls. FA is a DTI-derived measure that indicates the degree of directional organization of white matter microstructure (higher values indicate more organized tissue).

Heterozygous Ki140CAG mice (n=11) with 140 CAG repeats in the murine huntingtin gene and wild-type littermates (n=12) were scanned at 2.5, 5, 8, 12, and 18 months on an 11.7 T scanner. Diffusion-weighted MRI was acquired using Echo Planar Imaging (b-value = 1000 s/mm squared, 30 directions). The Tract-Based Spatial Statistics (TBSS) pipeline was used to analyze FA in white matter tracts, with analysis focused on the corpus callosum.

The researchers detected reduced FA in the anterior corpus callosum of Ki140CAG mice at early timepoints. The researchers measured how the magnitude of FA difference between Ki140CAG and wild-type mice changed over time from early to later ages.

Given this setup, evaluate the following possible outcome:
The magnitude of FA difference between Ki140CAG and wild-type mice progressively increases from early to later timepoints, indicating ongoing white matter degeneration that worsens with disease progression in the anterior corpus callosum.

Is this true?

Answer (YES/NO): NO